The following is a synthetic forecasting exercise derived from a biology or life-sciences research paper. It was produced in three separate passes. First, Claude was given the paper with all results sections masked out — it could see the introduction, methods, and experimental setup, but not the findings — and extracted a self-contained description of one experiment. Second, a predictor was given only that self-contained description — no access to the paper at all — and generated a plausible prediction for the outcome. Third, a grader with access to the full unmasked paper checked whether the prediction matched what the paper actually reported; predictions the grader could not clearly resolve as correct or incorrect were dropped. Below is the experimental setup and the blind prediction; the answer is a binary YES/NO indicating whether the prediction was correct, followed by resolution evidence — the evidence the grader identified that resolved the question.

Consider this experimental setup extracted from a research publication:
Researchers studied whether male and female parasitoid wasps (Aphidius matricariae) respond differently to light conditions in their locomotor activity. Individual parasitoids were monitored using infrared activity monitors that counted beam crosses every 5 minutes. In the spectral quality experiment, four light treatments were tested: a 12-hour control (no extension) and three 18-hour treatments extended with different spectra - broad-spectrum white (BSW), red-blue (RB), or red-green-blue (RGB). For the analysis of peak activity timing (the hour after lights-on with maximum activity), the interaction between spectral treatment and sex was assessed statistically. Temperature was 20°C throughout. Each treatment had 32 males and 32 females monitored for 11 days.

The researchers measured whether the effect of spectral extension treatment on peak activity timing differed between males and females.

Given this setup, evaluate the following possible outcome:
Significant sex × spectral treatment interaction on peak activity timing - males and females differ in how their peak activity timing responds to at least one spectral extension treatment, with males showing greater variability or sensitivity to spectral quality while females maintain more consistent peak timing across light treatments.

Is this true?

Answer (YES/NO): YES